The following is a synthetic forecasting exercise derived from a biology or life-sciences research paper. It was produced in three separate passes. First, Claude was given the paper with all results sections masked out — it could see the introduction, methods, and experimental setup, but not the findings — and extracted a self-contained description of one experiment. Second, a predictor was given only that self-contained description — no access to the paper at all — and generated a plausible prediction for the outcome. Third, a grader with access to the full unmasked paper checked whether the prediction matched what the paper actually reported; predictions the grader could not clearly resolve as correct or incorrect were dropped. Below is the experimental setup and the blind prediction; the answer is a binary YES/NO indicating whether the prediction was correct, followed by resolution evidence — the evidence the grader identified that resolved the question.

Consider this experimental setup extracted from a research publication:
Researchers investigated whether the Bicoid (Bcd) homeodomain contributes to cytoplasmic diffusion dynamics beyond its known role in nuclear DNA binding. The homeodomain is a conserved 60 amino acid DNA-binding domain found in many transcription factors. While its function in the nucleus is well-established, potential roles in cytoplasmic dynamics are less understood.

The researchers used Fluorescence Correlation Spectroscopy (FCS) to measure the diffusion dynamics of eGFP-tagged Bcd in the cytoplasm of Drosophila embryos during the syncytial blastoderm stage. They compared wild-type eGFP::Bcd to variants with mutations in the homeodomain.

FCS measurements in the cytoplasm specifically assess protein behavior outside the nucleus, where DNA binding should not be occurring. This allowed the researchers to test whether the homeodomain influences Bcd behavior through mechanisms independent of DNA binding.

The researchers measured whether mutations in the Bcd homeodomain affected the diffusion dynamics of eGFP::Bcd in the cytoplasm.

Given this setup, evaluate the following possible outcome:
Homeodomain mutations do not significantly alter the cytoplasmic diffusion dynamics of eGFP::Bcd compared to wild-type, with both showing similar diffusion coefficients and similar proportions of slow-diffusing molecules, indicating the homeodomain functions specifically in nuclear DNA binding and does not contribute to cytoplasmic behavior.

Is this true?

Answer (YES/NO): NO